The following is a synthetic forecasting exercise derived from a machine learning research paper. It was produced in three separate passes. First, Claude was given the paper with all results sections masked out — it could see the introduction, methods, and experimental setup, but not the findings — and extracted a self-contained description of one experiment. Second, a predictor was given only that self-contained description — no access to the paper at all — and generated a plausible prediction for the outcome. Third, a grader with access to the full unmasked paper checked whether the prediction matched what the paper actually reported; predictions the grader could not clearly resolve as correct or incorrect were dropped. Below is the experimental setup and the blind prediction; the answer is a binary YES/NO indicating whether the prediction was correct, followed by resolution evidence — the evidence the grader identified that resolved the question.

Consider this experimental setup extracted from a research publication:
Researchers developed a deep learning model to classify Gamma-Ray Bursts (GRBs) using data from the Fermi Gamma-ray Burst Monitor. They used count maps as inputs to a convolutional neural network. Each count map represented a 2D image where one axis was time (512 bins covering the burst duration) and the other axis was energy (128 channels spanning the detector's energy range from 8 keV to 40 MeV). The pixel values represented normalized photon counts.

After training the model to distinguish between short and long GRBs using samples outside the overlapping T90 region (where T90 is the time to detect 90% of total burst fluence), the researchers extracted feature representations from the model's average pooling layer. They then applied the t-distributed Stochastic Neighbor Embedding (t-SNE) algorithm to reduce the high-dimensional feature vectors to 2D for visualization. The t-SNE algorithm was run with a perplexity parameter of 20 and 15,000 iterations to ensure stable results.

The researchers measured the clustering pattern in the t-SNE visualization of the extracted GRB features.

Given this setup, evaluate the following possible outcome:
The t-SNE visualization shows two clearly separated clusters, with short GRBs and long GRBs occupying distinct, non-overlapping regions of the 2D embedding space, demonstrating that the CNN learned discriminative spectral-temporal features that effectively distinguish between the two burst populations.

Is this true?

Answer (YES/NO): NO